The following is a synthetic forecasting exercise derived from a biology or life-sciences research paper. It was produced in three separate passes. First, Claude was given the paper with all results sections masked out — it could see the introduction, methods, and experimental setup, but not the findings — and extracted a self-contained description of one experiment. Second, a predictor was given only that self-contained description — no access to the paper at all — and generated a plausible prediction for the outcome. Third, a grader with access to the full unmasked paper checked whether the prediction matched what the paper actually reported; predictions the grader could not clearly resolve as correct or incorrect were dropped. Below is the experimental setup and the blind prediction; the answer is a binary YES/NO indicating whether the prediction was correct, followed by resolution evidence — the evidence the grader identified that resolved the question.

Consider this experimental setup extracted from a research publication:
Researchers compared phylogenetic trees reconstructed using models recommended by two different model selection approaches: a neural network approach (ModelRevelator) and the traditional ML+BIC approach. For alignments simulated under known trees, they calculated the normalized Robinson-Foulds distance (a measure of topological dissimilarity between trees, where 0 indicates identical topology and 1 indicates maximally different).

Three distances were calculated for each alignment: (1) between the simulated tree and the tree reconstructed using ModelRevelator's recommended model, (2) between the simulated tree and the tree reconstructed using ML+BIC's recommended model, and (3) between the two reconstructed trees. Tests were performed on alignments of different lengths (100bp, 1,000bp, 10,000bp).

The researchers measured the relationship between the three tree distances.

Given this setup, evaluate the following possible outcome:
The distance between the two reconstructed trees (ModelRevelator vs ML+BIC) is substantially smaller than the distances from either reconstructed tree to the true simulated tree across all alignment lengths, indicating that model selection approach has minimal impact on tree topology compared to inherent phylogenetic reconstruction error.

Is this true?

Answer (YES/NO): NO